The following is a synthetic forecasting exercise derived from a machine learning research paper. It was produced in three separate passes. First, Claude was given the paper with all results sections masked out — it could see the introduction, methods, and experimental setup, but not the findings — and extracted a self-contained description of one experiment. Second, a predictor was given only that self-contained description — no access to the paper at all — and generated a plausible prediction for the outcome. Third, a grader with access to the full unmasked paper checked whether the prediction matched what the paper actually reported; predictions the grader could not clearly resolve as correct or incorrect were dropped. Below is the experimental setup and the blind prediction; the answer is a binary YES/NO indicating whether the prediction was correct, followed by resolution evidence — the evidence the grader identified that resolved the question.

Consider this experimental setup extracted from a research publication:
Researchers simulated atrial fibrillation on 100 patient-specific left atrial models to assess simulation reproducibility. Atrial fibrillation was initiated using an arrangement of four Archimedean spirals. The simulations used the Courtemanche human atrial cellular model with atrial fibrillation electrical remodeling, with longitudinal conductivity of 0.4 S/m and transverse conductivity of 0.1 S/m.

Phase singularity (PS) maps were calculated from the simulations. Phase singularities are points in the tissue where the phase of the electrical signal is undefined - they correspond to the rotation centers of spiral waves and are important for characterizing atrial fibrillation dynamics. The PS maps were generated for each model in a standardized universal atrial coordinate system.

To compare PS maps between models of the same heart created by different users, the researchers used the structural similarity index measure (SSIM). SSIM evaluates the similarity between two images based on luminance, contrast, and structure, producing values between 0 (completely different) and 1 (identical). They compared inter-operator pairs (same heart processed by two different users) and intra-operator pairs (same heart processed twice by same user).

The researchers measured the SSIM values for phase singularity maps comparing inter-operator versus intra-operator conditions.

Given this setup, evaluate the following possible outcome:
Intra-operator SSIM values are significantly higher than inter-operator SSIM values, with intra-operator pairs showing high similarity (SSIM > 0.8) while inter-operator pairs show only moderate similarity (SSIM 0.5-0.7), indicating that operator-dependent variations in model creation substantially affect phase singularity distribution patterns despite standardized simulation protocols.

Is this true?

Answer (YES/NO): NO